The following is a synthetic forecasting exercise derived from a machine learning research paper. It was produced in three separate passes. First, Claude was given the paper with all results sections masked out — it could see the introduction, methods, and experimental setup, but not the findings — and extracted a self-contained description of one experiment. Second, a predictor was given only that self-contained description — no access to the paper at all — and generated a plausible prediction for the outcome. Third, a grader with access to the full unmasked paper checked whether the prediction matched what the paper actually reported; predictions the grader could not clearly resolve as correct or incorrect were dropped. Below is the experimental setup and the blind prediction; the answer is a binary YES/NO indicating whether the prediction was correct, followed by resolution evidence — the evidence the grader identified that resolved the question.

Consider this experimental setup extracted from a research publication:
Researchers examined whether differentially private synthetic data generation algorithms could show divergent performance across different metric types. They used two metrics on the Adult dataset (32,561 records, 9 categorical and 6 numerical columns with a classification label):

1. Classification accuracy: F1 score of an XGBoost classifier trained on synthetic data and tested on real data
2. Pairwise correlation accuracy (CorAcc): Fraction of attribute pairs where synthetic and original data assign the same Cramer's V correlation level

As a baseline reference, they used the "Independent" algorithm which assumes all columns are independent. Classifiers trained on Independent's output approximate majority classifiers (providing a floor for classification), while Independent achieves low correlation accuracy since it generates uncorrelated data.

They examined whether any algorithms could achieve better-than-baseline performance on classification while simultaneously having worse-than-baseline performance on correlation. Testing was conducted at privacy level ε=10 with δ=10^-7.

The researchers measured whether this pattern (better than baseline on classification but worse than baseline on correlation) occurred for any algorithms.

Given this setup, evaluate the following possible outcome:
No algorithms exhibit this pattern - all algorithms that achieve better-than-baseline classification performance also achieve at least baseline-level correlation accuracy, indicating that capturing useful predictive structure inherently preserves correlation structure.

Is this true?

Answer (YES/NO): NO